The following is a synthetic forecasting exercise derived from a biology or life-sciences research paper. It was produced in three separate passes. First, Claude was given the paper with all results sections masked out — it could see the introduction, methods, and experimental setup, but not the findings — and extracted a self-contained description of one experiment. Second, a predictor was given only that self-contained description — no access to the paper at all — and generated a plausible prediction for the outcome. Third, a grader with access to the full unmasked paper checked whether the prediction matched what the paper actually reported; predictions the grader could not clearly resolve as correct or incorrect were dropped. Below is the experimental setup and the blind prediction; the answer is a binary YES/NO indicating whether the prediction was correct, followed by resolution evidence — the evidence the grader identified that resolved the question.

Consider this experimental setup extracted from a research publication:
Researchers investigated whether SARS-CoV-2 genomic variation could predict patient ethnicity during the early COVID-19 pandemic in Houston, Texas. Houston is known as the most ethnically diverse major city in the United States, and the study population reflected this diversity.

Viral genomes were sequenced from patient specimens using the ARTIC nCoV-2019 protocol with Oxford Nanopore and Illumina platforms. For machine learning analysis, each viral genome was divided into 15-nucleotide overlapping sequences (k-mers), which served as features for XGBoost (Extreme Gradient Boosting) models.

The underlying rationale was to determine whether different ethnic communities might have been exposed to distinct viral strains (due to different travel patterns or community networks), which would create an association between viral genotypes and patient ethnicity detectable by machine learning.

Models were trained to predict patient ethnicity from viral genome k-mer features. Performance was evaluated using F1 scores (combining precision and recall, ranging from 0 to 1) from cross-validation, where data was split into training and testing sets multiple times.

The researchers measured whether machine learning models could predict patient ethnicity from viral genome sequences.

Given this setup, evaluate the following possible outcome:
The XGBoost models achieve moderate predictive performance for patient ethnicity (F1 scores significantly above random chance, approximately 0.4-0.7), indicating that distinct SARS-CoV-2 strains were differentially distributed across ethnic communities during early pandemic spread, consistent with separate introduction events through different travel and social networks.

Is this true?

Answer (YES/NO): YES